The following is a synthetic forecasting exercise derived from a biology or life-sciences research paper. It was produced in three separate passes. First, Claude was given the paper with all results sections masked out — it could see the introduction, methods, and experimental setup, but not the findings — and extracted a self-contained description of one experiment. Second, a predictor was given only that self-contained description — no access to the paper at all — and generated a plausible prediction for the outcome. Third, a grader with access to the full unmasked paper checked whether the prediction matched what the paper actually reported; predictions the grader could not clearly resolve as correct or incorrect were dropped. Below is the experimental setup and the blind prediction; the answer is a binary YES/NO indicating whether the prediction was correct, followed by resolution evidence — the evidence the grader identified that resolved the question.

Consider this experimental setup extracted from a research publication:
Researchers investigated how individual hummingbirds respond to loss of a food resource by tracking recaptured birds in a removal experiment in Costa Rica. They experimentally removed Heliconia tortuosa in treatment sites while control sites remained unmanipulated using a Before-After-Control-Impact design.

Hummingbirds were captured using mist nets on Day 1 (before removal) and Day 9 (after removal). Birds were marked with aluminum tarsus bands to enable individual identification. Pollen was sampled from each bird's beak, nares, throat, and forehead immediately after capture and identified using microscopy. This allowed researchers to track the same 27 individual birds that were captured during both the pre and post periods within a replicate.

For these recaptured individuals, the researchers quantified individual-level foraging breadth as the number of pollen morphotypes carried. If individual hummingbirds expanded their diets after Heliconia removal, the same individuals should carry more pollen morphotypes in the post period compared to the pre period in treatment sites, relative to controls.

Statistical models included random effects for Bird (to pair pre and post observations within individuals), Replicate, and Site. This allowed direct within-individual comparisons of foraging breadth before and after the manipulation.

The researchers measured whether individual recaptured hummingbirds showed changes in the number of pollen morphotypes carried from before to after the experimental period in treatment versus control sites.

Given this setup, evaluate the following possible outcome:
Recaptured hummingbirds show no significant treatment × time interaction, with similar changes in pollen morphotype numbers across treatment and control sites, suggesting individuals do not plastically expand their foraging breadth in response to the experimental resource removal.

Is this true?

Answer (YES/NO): NO